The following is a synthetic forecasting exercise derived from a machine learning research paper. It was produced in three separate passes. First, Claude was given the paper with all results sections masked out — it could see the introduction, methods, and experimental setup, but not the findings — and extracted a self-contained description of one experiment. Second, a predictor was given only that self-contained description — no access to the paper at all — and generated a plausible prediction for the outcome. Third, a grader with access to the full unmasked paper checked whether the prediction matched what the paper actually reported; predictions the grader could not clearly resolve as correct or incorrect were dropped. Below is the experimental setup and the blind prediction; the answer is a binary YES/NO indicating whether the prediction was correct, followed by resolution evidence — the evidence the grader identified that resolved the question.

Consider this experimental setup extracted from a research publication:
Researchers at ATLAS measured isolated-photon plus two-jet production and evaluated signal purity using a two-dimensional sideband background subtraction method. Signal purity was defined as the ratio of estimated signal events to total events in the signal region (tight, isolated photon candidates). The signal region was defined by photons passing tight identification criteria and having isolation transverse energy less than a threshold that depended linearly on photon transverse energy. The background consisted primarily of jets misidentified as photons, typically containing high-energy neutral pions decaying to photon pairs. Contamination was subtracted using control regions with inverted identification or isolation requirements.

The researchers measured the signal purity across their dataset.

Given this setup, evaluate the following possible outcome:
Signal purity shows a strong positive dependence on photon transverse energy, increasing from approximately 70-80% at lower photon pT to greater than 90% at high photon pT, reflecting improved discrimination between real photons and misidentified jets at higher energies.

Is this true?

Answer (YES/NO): NO